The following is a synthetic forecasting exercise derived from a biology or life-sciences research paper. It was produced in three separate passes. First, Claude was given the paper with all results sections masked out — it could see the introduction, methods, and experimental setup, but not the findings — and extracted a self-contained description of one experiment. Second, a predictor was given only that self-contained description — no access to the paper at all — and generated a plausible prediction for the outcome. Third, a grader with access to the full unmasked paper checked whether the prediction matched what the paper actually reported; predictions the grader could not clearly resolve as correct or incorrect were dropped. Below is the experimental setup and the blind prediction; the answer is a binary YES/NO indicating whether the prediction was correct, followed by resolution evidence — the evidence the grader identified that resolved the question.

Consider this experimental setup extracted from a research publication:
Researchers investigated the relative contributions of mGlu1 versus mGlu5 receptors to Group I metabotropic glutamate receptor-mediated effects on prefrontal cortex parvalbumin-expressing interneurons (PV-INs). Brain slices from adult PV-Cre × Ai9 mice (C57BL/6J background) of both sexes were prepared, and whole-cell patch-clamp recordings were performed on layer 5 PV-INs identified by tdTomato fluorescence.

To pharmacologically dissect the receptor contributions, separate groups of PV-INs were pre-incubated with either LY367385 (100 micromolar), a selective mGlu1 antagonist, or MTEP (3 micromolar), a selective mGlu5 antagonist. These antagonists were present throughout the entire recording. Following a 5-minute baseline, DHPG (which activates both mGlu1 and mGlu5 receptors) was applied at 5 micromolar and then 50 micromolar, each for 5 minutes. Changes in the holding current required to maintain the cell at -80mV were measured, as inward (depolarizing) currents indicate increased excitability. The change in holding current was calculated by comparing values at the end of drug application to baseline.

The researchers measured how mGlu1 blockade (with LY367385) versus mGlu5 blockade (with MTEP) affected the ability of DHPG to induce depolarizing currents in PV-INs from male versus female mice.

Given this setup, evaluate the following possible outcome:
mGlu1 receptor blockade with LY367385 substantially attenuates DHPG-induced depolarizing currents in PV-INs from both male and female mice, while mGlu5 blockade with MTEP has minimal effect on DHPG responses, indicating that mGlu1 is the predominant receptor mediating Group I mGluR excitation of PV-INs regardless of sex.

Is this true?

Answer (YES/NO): NO